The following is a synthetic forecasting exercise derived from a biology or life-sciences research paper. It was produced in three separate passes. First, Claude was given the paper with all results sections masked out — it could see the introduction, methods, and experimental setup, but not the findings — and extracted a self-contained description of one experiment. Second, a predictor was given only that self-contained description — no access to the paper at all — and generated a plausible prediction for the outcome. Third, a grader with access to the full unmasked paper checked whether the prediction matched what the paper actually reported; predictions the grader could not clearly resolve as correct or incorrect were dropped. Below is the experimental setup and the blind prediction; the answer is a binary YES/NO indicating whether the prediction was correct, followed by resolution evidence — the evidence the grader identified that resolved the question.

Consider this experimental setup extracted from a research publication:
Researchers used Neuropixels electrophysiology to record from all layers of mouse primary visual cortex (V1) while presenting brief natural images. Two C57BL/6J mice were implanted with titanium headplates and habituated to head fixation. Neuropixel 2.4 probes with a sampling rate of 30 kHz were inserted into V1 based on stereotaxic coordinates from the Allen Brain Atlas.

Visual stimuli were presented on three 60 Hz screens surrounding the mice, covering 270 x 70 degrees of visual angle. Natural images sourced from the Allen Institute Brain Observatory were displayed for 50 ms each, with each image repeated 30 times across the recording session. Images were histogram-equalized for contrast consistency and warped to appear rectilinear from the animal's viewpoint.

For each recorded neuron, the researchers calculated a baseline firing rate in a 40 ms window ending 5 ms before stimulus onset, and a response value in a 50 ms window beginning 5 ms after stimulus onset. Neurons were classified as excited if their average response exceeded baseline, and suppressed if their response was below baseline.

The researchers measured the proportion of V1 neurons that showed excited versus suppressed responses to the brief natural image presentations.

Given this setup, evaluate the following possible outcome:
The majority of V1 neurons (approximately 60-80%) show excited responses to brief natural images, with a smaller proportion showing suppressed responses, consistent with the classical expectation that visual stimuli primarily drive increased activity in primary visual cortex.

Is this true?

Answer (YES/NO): YES